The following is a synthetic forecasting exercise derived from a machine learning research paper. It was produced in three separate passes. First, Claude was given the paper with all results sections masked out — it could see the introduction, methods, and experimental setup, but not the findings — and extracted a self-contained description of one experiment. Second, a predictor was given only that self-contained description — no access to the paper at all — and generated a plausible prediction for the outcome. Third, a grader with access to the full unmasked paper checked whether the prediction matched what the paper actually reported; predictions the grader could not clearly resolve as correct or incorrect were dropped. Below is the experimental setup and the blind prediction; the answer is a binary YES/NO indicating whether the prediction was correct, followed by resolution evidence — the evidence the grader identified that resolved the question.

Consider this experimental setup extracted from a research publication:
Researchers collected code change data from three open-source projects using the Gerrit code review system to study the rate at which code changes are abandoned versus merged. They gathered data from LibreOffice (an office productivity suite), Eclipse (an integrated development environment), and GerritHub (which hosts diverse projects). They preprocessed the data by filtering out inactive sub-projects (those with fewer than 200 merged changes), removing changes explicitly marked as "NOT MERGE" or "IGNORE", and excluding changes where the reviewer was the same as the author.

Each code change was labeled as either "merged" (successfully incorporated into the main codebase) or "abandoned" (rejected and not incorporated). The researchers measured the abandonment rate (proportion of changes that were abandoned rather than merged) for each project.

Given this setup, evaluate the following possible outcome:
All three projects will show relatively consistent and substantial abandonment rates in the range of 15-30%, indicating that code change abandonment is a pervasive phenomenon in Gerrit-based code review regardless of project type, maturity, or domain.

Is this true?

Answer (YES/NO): NO